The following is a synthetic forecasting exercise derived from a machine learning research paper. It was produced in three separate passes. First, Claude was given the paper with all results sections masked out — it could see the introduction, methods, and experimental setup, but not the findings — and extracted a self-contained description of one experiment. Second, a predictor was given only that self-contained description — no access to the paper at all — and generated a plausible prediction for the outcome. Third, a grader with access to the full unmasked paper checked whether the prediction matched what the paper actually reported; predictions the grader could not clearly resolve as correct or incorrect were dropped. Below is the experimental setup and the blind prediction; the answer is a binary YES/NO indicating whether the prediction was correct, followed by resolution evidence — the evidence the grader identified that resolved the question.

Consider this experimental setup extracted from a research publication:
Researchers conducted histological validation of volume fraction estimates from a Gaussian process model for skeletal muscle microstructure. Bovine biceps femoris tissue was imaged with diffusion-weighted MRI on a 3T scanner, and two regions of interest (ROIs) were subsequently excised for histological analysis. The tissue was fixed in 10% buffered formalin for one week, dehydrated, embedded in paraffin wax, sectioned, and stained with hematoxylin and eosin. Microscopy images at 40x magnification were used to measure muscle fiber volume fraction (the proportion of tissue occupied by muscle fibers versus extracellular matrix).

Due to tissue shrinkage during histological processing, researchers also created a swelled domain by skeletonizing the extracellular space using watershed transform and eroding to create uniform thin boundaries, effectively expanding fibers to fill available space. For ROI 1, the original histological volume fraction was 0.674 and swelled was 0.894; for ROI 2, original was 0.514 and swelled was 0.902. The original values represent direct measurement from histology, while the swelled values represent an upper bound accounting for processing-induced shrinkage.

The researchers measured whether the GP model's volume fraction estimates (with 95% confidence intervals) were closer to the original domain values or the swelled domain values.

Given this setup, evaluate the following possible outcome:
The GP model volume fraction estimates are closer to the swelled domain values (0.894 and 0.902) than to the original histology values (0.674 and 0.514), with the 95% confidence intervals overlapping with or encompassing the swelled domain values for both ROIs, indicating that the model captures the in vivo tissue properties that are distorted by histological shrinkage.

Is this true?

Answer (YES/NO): YES